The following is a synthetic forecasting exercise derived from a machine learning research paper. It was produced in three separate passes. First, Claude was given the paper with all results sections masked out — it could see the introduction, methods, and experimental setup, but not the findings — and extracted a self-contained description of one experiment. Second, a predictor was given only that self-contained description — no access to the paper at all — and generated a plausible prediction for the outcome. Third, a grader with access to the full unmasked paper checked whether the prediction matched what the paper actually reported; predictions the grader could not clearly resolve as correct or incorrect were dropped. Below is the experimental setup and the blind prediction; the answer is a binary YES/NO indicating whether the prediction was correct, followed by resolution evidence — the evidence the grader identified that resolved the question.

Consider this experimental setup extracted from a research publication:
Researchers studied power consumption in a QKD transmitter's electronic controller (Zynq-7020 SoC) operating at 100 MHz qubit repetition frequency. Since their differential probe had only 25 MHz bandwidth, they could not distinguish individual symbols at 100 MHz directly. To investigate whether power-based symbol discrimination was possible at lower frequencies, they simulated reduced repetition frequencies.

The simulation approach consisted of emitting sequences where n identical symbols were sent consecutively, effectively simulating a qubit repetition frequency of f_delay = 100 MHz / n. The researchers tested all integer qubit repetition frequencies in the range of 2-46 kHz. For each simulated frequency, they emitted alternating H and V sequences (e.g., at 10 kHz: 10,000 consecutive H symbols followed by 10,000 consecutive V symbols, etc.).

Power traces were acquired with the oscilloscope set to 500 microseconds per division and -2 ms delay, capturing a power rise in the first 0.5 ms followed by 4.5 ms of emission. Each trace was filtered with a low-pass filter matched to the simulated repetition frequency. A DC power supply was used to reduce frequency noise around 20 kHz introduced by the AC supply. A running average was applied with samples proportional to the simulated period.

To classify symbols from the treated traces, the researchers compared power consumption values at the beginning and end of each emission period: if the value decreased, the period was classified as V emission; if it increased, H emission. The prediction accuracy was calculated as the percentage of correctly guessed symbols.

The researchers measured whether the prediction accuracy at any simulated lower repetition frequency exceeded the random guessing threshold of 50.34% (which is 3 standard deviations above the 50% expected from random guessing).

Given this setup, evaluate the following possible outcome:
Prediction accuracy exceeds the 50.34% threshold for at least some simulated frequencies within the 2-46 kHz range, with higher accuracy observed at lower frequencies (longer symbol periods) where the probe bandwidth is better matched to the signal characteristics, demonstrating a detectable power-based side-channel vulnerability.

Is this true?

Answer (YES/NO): YES